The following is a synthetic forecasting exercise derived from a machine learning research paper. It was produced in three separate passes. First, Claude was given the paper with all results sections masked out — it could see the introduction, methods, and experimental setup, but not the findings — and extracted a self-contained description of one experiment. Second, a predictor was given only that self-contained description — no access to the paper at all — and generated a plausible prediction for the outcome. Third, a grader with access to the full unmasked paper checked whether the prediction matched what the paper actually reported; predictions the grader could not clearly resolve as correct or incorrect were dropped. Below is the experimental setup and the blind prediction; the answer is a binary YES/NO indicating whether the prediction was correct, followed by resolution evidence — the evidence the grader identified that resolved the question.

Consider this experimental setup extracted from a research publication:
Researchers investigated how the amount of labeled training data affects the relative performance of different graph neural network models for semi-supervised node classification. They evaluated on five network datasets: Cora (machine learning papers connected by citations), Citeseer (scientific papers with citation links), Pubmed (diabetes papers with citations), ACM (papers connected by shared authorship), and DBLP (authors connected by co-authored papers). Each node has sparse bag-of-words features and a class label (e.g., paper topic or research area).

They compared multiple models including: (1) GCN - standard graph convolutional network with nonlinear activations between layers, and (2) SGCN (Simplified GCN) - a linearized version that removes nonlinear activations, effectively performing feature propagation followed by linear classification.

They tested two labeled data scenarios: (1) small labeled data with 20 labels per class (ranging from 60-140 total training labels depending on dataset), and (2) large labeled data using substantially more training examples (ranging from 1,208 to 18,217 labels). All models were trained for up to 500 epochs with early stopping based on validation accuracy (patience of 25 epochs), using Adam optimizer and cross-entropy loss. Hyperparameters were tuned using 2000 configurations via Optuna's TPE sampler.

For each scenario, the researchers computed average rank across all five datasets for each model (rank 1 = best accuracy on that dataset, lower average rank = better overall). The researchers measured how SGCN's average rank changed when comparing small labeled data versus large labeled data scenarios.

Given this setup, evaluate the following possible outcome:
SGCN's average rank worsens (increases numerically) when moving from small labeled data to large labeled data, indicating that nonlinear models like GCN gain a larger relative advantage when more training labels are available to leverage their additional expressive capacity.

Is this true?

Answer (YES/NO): NO